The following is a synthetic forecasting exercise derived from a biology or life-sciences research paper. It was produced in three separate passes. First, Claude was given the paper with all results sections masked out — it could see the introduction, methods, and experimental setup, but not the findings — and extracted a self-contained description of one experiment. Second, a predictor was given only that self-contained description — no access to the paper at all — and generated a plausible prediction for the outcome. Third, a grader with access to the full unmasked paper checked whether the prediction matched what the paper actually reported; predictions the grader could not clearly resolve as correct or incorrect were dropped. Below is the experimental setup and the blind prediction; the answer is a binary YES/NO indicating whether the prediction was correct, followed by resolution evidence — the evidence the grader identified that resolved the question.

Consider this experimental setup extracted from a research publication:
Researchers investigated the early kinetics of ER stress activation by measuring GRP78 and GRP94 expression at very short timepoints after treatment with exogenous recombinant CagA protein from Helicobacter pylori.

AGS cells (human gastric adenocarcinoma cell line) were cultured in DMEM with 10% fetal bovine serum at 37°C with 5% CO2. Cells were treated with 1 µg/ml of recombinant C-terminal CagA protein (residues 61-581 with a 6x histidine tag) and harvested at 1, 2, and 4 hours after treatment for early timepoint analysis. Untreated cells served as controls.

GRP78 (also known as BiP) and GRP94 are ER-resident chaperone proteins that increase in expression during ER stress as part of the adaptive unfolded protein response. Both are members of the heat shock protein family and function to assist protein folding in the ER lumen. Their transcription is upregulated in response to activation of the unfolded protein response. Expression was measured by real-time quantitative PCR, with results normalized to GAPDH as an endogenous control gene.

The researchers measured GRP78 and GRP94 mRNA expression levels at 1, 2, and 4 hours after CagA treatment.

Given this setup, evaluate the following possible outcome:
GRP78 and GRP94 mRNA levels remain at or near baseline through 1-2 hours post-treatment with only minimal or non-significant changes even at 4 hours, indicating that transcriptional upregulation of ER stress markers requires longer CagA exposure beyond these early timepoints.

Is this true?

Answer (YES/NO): NO